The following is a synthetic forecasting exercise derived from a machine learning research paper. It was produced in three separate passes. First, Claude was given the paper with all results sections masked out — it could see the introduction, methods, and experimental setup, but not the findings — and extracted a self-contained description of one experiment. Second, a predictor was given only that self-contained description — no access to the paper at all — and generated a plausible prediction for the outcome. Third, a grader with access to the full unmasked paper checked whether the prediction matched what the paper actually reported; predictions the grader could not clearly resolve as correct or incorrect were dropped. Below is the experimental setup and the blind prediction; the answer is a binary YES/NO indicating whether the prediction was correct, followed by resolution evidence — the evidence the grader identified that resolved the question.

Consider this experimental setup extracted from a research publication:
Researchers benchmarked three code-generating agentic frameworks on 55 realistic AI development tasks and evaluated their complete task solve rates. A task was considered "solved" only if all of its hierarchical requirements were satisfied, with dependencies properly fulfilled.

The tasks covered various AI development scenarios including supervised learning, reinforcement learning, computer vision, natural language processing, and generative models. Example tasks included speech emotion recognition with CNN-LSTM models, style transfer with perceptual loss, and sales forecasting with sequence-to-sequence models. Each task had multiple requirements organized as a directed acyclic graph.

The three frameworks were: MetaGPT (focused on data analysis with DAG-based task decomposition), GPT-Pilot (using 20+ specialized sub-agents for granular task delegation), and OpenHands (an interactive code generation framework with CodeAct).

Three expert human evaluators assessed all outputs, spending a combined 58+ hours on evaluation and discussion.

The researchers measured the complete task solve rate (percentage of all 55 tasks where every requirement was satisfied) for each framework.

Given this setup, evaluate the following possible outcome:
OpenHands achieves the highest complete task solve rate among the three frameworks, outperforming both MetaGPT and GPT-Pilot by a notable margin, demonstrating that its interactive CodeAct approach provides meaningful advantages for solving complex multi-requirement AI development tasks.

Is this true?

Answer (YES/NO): NO